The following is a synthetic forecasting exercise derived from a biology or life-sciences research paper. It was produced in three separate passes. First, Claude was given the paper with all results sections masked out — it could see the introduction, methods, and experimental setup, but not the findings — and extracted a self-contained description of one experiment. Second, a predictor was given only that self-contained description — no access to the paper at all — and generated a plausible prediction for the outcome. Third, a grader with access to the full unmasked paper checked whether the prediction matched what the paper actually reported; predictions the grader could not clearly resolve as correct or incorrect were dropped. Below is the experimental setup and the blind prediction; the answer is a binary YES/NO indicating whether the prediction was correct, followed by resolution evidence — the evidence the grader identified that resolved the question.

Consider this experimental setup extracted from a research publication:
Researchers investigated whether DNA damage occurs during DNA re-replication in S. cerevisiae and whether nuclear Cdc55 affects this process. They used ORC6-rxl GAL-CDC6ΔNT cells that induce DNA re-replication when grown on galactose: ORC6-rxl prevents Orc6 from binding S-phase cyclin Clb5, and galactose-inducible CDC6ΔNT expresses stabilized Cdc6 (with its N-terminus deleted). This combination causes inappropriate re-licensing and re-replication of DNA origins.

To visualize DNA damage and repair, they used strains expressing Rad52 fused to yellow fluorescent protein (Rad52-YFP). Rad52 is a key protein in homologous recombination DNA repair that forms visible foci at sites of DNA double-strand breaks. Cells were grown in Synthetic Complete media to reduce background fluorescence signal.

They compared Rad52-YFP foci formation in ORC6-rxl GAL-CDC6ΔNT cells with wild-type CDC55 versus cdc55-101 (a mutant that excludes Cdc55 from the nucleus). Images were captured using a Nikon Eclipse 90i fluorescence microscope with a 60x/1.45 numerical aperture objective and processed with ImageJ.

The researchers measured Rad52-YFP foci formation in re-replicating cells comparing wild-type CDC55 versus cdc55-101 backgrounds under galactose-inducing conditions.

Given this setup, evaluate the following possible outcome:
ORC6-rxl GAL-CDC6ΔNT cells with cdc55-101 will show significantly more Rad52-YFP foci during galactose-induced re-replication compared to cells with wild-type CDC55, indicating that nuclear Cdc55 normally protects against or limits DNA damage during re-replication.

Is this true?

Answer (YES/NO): NO